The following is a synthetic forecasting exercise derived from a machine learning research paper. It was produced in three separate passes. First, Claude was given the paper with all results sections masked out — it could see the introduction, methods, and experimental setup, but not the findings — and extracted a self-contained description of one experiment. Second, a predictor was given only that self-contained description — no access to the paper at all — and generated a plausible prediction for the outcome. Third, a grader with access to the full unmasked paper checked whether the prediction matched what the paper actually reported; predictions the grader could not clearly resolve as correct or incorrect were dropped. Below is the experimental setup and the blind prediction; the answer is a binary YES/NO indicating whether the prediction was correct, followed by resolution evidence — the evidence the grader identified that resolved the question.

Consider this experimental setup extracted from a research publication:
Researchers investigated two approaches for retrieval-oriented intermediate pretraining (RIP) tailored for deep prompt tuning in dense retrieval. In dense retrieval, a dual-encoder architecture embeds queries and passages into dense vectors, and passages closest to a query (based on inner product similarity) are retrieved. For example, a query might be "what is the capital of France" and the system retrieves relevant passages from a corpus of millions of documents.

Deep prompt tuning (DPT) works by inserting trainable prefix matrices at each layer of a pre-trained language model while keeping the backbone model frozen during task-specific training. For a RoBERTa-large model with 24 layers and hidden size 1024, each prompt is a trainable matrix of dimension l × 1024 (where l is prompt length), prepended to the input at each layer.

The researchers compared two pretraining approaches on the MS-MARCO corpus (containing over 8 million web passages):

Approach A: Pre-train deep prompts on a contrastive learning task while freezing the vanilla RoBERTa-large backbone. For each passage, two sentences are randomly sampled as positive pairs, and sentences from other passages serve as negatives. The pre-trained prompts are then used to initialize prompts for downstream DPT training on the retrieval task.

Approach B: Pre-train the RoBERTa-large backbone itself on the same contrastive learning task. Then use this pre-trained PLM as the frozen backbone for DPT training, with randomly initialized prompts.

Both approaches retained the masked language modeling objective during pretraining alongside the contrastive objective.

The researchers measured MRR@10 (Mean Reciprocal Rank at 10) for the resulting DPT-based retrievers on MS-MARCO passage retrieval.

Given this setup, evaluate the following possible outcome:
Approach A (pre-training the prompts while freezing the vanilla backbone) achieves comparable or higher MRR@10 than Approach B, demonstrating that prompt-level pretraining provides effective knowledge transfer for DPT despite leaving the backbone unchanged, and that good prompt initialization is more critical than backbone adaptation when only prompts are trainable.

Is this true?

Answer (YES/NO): NO